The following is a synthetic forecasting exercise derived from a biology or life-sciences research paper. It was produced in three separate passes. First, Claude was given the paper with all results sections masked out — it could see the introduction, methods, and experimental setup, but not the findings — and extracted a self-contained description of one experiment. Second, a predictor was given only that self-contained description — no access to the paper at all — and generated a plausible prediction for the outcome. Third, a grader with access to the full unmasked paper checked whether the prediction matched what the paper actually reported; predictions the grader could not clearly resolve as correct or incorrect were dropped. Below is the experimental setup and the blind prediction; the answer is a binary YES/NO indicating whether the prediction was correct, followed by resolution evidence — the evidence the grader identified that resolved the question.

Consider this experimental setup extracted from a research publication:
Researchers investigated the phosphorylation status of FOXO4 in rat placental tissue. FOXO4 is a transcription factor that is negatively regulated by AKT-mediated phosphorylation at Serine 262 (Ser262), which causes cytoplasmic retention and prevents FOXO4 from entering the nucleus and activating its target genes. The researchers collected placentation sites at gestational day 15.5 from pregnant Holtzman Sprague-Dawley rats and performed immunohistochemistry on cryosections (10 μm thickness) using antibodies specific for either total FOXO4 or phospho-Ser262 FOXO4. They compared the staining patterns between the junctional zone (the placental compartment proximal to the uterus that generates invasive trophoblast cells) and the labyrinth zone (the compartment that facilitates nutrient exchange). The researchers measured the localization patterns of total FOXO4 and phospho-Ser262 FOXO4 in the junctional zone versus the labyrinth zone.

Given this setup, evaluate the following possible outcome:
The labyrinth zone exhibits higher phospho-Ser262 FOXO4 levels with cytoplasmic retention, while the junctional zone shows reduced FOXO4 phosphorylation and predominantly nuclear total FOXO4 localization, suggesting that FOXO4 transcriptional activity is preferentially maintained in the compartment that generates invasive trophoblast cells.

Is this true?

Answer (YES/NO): NO